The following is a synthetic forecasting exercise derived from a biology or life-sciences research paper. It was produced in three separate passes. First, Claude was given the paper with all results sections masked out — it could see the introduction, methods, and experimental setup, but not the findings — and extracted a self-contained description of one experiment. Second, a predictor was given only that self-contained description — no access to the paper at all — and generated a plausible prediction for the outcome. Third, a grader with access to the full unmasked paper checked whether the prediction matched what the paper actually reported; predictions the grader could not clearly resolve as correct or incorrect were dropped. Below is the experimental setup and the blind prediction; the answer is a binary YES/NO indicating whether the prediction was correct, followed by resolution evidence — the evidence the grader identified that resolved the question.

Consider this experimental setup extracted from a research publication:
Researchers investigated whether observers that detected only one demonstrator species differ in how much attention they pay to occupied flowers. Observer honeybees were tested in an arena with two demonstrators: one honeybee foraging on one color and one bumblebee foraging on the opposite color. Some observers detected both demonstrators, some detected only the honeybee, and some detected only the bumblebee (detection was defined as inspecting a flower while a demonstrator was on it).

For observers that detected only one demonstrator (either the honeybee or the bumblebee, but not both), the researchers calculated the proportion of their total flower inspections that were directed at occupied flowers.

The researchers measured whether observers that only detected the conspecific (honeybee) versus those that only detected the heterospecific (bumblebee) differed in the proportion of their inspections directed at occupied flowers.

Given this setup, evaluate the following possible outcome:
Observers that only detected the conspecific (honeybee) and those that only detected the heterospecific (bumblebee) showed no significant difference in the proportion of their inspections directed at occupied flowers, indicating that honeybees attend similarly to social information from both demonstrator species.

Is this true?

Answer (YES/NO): YES